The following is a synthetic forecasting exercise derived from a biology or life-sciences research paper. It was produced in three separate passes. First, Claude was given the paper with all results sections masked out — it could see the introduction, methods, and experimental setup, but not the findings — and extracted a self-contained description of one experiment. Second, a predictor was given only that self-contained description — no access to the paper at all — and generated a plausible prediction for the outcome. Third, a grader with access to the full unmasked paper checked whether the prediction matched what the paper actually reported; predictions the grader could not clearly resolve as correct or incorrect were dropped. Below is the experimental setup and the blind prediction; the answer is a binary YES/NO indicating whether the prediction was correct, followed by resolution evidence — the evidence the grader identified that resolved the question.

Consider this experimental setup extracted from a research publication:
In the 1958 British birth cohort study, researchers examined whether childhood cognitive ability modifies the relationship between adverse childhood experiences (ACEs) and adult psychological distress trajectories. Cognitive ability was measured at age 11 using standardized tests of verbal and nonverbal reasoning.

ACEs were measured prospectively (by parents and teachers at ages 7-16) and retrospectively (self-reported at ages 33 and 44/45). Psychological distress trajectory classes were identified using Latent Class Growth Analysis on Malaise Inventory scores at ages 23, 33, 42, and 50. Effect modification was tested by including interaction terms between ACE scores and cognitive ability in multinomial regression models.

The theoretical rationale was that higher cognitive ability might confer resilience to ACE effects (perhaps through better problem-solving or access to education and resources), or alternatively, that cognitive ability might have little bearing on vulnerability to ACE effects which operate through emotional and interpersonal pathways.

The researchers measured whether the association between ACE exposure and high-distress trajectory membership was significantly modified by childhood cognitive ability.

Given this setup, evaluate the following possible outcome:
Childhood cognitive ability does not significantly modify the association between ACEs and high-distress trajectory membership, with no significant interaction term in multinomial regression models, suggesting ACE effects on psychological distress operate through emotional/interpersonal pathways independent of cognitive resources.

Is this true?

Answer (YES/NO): YES